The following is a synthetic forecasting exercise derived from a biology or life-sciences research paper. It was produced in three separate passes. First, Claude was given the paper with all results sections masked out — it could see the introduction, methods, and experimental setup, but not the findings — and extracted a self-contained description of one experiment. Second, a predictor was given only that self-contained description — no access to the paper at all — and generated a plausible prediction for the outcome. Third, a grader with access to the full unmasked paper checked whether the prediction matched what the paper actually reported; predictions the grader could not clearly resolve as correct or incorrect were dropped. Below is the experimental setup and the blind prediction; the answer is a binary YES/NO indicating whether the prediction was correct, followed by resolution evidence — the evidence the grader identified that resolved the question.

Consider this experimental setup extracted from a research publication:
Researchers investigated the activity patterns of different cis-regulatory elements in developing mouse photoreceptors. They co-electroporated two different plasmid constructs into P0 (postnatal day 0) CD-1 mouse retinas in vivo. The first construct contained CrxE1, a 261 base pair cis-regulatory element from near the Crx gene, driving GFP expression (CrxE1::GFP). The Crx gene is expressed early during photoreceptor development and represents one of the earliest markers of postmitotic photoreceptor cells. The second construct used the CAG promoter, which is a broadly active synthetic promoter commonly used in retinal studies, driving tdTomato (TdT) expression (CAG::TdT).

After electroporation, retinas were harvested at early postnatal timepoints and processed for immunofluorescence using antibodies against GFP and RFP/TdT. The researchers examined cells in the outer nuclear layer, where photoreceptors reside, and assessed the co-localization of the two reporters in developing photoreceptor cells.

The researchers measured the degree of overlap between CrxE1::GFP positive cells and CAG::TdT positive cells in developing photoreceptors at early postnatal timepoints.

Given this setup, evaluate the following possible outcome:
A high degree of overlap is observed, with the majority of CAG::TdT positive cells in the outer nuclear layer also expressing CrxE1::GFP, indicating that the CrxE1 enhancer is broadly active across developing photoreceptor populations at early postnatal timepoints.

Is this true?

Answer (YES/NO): NO